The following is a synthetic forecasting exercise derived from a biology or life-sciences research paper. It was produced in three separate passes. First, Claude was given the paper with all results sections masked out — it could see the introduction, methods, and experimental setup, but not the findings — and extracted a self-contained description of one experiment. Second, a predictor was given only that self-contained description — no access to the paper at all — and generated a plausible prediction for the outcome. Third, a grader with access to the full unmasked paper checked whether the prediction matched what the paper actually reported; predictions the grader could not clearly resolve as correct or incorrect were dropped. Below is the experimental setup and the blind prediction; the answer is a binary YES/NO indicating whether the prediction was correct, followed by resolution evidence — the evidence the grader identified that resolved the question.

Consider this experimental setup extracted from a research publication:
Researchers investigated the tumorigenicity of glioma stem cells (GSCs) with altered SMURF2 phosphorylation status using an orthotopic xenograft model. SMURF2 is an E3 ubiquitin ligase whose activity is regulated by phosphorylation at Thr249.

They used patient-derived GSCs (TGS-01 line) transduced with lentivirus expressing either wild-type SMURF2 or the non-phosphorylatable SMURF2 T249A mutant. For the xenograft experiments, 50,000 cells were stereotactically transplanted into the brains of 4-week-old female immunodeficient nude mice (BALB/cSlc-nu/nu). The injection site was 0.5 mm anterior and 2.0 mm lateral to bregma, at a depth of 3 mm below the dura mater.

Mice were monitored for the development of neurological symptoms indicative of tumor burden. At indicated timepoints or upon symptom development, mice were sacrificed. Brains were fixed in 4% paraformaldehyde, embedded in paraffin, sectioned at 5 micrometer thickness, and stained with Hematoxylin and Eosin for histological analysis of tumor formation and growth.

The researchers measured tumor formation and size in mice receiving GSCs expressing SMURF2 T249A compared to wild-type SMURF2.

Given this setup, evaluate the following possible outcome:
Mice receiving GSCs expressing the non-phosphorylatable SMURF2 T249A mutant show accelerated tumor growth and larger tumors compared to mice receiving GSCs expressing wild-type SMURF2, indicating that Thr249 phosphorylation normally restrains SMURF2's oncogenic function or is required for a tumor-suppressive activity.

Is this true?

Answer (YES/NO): YES